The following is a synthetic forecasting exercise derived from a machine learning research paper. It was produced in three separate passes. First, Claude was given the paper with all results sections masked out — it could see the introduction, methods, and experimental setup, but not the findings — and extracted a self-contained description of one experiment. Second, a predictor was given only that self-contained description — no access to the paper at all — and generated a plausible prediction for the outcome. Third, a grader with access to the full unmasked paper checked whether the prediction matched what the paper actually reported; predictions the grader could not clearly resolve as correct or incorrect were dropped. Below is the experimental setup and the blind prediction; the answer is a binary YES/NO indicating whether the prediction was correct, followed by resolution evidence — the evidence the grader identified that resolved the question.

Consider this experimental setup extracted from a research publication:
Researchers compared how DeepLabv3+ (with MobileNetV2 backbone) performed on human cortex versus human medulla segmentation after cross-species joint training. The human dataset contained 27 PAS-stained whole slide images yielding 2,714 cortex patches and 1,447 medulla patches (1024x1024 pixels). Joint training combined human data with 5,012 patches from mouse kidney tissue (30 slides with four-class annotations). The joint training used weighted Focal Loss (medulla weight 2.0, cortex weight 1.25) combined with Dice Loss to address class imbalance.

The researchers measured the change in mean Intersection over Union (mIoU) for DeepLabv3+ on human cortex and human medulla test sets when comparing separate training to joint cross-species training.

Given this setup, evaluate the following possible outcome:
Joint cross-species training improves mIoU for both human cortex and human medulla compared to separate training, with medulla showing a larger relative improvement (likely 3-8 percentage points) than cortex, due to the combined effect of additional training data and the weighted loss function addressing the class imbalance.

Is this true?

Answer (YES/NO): NO